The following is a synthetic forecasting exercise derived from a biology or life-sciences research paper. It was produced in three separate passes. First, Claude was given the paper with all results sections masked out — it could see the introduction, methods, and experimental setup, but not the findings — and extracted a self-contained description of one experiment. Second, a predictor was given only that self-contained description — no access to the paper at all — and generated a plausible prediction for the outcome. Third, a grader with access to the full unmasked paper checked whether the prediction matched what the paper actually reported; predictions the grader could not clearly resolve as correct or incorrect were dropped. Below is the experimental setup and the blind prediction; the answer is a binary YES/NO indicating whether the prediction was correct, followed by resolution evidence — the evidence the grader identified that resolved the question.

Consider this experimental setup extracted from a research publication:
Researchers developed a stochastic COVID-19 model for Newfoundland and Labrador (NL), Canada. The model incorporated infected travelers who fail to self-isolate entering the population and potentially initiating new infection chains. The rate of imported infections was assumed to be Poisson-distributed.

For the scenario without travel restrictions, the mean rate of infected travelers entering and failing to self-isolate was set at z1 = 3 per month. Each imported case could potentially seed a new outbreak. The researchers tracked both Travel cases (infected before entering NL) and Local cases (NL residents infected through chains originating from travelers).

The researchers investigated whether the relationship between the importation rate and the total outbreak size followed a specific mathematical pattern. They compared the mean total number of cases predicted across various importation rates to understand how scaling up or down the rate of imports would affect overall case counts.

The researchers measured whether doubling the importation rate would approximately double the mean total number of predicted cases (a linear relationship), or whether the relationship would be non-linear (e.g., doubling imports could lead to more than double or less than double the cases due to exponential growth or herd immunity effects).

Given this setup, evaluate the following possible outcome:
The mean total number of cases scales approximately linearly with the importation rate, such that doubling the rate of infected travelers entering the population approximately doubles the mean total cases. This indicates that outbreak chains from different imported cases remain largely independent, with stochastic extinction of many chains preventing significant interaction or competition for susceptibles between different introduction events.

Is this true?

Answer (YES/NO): YES